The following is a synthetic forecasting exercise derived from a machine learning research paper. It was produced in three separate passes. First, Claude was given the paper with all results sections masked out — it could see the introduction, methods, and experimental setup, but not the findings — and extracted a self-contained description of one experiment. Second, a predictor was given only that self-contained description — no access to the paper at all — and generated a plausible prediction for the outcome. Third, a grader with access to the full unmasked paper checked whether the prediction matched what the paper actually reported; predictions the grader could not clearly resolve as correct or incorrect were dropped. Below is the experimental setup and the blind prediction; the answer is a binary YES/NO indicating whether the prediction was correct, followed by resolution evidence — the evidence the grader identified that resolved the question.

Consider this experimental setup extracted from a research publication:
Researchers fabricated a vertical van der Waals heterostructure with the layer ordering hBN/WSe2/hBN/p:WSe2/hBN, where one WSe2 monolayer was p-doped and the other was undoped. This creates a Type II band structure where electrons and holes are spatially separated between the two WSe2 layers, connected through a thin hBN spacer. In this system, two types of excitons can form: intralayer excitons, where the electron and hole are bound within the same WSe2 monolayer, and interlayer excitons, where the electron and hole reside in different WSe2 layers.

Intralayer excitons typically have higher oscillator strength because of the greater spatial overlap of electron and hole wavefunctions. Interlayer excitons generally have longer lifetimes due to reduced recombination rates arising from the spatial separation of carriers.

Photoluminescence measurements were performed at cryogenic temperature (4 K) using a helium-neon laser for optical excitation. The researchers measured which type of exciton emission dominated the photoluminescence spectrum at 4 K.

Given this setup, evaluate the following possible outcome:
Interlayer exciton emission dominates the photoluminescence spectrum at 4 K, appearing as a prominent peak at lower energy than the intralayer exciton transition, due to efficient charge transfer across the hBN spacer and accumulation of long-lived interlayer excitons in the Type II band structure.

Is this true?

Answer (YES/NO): YES